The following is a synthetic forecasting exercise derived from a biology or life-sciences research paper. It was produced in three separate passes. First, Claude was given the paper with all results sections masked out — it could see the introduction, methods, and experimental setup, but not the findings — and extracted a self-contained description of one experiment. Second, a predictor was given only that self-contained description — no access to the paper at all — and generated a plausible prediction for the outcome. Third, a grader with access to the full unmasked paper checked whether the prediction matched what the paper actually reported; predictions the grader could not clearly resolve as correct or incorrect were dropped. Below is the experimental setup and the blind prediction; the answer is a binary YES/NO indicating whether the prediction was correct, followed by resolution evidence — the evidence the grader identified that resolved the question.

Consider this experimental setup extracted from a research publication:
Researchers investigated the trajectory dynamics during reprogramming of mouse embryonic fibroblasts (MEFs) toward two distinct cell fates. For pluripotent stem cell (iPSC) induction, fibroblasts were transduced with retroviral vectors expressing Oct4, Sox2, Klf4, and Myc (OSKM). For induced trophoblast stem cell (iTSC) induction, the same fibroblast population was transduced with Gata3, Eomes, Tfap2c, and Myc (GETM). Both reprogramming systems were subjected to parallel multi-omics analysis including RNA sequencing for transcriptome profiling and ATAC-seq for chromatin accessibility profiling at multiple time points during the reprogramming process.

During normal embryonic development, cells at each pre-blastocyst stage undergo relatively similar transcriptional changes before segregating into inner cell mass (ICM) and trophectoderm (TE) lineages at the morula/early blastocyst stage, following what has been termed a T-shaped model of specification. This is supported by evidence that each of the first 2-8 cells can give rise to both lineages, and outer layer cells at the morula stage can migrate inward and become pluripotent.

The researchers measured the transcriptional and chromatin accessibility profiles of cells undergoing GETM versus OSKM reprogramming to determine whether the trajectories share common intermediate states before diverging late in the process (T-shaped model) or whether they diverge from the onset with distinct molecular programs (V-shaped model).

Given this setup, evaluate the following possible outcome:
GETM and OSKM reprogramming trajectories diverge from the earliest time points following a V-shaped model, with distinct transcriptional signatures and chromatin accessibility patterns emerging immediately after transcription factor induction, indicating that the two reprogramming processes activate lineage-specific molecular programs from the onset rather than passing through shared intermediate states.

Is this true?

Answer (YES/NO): YES